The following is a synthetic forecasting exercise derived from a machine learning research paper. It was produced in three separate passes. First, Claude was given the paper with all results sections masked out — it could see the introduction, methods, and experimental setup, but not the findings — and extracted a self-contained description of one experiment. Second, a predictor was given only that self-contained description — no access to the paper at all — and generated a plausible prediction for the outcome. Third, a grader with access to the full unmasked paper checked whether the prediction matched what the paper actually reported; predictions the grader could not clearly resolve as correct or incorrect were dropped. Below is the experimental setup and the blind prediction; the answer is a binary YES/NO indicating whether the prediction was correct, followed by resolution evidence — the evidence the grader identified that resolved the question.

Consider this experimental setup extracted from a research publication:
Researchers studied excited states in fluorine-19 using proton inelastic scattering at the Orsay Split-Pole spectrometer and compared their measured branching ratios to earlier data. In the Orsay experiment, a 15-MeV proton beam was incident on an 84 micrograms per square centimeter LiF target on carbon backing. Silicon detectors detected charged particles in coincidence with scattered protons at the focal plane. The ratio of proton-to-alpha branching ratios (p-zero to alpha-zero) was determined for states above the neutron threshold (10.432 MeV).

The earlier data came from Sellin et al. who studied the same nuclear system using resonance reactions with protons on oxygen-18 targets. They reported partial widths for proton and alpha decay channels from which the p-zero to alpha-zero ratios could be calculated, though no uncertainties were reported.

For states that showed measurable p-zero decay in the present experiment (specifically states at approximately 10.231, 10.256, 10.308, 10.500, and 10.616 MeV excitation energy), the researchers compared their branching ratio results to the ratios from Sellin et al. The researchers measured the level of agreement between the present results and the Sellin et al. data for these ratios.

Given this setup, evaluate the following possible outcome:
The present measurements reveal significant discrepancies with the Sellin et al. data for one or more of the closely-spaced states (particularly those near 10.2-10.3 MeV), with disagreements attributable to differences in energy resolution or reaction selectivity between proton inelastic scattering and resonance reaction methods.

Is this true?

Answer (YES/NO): NO